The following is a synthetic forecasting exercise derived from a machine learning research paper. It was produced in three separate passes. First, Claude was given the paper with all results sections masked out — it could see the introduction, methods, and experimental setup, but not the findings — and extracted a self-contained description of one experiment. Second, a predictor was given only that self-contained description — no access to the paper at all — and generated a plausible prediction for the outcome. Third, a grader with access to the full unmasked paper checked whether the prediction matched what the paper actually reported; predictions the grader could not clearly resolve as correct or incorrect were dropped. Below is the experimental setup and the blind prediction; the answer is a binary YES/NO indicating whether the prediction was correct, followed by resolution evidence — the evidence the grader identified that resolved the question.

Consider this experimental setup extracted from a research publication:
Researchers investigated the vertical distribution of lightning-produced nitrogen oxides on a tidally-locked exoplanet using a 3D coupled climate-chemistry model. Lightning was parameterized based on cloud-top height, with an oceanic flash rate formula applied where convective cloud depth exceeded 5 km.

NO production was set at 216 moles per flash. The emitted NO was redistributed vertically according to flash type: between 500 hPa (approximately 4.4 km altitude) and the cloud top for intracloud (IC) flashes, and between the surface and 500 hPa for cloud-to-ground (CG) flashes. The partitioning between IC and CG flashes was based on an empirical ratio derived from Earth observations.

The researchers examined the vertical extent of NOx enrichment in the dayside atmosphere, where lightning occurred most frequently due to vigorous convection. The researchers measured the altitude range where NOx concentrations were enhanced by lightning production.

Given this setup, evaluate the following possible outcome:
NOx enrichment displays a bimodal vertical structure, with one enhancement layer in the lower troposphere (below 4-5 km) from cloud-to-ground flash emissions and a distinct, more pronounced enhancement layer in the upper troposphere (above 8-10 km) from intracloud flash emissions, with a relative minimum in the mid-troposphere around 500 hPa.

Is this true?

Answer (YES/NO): NO